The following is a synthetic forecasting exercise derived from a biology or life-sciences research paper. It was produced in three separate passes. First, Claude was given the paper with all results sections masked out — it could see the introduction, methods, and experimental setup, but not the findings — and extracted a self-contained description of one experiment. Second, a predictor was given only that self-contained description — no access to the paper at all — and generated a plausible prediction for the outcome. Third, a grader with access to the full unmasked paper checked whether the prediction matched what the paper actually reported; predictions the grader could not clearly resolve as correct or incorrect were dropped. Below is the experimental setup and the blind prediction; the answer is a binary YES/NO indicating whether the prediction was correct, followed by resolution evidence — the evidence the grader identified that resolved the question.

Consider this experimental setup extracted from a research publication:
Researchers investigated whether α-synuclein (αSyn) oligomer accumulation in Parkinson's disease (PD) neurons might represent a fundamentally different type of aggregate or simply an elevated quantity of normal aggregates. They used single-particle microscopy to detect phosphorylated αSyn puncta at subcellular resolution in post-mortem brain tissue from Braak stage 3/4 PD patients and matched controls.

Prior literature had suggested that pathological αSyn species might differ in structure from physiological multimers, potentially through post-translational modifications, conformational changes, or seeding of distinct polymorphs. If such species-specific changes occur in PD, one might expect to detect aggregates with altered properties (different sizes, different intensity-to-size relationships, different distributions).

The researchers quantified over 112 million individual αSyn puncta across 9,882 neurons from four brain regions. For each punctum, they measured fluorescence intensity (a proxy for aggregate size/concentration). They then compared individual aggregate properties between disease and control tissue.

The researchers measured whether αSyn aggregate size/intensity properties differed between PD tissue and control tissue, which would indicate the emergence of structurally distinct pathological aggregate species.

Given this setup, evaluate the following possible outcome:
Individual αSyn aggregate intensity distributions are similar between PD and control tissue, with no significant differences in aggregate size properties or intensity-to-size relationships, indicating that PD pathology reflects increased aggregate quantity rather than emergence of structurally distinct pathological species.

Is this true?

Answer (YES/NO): NO